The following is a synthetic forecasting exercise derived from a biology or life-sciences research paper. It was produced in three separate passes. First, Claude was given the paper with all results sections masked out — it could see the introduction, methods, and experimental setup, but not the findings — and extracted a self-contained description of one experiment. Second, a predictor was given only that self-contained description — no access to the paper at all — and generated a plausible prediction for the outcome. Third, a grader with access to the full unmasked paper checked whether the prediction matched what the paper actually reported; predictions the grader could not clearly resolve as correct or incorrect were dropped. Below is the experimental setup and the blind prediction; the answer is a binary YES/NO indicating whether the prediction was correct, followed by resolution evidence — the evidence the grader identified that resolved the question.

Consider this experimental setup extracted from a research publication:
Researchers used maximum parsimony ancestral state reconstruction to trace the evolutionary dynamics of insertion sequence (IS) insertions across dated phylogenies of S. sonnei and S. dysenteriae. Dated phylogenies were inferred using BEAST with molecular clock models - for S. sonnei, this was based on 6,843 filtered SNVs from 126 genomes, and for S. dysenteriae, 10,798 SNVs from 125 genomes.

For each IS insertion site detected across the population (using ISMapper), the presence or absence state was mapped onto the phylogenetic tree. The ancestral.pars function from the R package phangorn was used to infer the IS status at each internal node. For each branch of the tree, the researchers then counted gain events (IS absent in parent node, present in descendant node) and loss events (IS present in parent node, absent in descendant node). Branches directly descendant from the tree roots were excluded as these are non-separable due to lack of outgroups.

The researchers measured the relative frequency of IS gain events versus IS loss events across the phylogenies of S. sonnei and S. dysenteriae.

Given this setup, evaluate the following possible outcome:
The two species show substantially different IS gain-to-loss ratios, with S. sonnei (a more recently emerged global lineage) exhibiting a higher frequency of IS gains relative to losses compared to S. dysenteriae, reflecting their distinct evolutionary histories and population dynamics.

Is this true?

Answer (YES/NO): YES